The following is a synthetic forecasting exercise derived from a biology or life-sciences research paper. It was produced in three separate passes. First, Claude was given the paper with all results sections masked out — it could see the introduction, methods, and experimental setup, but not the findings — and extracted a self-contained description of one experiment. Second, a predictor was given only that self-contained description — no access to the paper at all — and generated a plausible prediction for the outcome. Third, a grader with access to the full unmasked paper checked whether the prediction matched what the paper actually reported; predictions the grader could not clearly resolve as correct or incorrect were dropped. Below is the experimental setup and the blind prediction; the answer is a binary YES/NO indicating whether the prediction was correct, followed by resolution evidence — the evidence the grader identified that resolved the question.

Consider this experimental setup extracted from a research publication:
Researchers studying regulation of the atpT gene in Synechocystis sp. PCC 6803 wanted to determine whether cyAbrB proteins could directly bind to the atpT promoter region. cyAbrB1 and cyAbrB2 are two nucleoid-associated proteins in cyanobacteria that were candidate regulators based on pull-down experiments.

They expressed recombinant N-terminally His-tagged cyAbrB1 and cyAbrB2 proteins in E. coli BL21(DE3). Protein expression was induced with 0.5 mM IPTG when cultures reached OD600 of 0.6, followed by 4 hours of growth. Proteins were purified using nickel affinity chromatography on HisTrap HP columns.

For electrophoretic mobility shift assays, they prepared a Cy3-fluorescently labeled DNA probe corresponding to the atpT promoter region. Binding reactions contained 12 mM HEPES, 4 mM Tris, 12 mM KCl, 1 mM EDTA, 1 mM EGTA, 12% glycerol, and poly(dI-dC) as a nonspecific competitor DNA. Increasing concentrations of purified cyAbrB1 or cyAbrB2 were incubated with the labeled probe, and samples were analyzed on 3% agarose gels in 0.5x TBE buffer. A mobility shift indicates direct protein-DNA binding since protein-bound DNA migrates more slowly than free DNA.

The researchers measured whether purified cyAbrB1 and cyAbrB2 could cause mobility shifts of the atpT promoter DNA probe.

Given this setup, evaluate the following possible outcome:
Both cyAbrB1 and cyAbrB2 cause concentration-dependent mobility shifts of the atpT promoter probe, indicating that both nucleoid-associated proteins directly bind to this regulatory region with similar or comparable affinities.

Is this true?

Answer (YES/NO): NO